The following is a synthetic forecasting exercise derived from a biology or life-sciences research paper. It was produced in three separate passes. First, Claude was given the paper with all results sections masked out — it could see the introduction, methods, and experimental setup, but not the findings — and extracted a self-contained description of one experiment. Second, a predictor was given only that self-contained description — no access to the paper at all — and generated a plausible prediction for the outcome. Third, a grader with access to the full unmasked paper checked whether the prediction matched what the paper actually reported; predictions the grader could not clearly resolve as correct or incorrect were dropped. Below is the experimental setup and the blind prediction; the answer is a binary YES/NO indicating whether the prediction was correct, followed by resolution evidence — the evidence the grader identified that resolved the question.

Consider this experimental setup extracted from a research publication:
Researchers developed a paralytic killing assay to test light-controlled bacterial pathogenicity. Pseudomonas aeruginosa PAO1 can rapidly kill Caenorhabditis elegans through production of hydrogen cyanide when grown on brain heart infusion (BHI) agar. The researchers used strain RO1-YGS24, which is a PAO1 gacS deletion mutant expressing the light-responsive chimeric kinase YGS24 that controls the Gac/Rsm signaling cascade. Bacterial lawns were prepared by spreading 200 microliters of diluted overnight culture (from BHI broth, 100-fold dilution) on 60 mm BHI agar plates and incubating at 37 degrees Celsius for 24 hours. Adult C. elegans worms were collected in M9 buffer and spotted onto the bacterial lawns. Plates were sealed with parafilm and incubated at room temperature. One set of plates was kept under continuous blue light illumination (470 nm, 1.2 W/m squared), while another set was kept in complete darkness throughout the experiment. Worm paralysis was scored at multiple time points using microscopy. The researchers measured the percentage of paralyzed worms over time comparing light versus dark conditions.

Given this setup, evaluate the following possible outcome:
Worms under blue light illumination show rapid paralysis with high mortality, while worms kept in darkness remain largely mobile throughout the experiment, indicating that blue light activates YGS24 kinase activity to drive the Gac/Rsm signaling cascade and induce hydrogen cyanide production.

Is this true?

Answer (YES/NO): YES